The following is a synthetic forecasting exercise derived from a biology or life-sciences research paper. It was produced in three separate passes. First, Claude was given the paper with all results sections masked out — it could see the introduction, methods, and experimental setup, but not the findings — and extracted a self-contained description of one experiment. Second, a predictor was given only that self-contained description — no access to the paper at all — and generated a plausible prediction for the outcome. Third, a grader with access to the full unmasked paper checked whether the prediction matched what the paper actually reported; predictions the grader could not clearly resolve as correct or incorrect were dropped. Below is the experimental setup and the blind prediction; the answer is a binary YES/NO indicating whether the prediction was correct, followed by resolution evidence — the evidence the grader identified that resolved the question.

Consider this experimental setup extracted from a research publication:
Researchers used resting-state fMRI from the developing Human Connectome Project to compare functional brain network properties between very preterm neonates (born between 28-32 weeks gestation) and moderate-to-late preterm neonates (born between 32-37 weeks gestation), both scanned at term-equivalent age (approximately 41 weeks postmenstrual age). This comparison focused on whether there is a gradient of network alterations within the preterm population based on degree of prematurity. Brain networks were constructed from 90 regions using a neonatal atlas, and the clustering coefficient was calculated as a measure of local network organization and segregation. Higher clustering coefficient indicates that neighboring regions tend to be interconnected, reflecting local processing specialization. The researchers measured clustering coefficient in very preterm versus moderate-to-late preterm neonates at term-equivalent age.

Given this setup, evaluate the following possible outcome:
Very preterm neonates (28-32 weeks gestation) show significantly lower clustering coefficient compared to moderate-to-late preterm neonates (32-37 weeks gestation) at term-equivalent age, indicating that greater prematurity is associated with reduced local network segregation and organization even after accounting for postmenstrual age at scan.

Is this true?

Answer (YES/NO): NO